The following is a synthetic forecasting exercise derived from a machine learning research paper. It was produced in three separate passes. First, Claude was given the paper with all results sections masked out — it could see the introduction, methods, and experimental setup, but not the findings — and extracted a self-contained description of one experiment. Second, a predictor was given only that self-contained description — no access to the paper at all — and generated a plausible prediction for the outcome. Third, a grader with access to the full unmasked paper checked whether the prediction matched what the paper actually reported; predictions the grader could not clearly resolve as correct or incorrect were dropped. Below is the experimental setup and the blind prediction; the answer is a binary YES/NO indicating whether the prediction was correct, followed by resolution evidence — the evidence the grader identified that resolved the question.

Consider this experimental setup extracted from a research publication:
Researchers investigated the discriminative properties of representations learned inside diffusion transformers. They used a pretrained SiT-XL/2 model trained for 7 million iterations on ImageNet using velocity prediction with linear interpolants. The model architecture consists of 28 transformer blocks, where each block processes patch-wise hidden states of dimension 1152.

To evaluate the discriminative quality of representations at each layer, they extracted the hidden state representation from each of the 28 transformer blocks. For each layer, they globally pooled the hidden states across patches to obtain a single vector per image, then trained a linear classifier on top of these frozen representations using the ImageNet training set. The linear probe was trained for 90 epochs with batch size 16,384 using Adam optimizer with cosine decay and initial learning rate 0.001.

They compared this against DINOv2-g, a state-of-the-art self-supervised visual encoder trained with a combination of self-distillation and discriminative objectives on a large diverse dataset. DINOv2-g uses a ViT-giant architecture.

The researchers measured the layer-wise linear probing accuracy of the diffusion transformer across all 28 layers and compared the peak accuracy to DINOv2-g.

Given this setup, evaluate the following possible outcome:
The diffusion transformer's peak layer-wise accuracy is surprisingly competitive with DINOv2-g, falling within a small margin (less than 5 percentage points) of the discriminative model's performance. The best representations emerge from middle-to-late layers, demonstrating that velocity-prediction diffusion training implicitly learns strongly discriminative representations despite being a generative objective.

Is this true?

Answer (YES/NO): NO